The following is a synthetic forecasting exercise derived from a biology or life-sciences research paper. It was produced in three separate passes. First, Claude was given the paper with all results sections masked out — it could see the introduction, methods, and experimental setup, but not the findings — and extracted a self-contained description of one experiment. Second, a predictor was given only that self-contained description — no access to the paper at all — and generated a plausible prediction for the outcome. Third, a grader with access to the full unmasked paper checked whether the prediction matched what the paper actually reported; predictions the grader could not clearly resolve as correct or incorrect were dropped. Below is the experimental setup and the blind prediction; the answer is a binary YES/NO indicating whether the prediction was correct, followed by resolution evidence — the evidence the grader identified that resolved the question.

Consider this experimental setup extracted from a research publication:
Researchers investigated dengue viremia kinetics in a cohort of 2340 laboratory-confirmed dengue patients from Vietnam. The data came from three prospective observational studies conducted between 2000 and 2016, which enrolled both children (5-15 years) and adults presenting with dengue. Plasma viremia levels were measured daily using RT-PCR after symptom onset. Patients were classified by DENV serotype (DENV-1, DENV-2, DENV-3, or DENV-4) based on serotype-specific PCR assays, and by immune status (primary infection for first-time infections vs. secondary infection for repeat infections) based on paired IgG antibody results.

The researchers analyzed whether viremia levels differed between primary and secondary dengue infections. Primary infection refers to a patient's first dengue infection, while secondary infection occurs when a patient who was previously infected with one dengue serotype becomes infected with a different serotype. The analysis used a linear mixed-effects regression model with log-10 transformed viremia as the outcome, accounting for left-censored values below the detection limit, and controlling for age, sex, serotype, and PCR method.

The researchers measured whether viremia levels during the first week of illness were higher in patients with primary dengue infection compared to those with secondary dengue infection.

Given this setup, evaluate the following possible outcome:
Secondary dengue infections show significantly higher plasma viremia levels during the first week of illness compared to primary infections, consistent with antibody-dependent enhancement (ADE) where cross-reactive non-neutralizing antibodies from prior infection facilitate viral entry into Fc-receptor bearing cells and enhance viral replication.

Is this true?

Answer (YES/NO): NO